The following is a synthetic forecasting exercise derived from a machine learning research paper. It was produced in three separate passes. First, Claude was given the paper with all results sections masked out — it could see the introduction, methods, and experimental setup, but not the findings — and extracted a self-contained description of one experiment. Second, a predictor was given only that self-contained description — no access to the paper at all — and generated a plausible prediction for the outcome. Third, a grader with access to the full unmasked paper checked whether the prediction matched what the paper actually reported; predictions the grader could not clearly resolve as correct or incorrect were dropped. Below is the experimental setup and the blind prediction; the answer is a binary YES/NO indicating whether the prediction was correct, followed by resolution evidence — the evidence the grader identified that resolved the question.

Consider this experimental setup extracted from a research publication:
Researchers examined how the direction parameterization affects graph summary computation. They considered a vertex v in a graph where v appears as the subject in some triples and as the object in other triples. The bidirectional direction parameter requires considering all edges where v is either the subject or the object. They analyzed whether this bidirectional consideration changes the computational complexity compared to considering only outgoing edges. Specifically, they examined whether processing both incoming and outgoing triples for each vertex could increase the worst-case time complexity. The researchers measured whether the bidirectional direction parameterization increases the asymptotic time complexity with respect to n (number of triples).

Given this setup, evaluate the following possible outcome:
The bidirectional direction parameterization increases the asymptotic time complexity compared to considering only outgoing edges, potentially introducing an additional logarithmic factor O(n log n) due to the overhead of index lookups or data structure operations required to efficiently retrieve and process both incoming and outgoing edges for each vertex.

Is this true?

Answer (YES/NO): NO